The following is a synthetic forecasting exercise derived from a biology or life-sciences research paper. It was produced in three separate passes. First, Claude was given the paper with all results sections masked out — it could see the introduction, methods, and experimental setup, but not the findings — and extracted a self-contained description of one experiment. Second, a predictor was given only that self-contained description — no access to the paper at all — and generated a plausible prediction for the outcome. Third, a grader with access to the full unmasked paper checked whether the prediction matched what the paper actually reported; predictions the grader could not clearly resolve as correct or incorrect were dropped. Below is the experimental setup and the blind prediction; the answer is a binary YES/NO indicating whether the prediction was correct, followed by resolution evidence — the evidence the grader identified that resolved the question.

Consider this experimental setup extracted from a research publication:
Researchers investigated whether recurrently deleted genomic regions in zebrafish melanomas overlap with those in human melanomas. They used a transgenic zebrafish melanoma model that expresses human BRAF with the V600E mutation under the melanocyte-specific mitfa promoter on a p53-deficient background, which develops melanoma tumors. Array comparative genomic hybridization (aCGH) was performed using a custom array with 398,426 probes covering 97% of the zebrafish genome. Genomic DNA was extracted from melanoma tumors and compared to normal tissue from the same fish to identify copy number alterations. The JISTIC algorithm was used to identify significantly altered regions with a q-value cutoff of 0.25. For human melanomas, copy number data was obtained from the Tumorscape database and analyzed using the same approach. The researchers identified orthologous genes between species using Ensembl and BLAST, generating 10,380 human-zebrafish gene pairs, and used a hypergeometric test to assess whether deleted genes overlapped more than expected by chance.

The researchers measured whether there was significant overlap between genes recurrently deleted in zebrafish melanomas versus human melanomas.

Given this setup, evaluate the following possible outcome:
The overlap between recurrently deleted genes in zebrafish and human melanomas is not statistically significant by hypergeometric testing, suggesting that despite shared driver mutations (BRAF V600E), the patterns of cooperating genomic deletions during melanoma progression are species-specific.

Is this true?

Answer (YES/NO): NO